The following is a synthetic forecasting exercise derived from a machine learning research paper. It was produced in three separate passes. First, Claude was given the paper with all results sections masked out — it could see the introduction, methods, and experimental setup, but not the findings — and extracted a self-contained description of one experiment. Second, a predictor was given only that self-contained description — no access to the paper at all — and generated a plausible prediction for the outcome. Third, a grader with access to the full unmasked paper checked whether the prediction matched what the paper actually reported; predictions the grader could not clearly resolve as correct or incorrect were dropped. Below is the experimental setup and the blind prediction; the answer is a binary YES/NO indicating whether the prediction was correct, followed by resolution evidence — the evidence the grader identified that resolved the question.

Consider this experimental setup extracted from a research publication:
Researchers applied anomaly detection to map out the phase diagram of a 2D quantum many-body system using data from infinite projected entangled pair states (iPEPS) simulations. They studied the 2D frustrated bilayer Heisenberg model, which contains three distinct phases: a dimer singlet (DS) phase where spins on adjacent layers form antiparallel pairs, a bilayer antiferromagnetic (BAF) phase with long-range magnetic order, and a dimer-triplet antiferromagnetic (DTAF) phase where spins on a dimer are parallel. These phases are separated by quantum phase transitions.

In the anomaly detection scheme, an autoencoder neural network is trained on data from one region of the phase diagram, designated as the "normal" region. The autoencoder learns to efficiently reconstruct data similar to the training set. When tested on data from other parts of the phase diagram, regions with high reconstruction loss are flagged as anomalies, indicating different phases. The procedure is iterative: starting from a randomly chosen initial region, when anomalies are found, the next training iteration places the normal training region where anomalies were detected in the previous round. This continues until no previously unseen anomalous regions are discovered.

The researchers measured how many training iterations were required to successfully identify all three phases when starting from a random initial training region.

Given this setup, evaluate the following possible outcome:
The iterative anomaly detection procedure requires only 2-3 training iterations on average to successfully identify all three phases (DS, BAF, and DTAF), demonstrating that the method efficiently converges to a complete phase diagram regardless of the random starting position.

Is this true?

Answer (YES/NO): NO